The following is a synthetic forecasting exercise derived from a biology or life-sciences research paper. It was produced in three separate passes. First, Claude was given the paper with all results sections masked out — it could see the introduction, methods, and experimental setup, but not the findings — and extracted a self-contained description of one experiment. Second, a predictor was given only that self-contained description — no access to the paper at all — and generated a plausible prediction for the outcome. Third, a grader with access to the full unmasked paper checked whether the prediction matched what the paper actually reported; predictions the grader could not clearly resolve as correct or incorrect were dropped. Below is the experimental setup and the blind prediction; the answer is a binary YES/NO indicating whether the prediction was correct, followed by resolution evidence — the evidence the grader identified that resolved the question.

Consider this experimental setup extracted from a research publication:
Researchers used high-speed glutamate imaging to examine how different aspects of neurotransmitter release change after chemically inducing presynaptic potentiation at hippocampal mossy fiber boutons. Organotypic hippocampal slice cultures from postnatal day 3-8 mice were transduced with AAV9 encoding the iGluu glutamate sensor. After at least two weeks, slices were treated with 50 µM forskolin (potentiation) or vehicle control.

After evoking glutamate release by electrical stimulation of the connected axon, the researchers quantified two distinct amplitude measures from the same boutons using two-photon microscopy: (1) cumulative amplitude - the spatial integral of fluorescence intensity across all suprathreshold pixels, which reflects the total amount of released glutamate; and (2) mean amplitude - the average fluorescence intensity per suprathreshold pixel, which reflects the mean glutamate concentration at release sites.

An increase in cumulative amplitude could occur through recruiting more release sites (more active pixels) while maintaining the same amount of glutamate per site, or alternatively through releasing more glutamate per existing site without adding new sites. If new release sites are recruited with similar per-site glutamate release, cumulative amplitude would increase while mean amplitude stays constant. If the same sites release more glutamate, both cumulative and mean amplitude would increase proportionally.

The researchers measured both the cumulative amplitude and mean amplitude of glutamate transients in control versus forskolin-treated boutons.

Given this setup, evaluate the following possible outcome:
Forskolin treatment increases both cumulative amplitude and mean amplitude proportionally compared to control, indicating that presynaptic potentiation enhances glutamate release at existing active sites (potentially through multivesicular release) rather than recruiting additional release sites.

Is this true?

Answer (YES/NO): NO